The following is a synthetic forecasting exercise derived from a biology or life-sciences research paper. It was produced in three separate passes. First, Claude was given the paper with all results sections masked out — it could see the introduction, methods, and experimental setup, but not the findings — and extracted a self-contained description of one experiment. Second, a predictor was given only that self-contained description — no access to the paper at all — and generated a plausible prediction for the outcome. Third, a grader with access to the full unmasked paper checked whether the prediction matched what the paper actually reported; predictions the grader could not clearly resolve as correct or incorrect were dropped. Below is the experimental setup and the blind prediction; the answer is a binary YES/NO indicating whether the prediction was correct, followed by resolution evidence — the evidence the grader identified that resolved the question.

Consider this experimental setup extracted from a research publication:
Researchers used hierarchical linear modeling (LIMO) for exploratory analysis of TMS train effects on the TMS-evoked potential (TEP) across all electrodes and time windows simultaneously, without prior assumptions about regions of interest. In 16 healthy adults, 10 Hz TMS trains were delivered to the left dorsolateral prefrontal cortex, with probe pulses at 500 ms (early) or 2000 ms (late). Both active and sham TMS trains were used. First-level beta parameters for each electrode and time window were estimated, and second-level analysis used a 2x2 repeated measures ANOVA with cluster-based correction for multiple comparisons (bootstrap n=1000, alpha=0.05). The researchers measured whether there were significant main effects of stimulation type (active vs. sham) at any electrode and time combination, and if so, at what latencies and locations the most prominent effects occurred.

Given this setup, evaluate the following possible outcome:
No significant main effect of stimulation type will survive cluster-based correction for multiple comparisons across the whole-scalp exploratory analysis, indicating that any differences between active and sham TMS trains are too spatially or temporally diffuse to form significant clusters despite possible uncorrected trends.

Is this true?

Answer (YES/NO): NO